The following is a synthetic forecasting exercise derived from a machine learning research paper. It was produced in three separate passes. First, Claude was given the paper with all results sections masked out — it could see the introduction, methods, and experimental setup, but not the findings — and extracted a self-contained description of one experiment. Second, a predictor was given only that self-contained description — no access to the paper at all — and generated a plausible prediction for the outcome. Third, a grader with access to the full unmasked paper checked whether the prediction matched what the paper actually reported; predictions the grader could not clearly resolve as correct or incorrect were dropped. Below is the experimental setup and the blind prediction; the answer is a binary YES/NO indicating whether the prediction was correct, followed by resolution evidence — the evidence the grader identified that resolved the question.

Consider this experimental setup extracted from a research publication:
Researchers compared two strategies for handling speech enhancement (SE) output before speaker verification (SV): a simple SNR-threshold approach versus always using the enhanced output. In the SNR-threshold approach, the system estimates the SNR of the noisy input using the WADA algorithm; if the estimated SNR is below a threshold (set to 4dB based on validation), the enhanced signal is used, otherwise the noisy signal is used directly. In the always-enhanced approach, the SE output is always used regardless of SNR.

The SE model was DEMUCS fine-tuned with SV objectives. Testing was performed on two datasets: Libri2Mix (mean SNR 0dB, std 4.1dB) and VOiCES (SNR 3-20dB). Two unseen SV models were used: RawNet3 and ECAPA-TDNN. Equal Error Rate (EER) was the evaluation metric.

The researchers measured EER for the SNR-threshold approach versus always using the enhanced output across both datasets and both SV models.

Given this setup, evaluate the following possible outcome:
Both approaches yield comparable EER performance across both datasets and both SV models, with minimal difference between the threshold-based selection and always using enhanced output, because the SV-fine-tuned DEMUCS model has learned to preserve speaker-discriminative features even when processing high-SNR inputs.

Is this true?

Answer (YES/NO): YES